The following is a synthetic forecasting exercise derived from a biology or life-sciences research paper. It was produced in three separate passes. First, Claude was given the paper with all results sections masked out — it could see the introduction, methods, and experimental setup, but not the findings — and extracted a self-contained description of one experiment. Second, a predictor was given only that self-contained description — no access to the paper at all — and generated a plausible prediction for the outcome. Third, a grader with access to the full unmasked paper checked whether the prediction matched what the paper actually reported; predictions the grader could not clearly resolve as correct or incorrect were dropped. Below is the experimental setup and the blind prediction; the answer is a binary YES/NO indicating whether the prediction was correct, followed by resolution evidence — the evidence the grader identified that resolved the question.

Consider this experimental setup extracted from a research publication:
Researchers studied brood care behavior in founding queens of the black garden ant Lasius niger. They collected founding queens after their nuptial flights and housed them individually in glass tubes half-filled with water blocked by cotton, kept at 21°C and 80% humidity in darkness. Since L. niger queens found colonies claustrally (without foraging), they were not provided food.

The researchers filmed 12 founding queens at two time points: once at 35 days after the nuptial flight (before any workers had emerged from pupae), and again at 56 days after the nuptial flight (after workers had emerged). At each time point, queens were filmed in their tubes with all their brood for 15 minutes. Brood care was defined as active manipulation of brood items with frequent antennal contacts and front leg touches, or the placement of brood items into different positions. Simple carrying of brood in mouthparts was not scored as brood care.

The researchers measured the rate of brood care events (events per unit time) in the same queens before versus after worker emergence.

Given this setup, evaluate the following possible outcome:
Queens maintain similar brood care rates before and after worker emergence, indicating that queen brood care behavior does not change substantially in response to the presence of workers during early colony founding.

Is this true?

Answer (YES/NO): NO